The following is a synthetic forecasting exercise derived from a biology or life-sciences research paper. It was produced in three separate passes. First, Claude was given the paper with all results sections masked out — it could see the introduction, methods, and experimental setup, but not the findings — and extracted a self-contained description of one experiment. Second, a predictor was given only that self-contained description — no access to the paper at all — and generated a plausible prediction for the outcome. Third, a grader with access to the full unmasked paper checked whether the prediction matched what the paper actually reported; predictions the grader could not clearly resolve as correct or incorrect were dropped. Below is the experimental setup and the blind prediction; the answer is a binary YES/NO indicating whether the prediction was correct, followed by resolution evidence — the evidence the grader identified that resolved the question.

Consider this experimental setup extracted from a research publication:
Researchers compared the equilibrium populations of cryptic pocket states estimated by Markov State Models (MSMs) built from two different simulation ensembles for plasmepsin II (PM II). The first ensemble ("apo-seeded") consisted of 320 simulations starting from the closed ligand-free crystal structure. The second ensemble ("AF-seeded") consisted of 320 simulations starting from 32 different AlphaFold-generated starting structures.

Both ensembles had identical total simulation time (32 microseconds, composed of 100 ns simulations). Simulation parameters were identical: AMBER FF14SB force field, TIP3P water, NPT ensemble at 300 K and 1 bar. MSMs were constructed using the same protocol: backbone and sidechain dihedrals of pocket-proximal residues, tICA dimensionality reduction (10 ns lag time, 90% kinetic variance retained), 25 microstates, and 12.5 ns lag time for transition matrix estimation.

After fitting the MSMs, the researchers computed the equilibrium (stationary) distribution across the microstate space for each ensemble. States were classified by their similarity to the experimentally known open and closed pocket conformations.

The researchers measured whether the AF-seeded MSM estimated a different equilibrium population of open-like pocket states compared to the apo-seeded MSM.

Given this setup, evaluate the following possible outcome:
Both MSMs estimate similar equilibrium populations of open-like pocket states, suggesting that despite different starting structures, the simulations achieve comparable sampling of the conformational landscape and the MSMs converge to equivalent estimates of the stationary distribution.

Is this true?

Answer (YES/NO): NO